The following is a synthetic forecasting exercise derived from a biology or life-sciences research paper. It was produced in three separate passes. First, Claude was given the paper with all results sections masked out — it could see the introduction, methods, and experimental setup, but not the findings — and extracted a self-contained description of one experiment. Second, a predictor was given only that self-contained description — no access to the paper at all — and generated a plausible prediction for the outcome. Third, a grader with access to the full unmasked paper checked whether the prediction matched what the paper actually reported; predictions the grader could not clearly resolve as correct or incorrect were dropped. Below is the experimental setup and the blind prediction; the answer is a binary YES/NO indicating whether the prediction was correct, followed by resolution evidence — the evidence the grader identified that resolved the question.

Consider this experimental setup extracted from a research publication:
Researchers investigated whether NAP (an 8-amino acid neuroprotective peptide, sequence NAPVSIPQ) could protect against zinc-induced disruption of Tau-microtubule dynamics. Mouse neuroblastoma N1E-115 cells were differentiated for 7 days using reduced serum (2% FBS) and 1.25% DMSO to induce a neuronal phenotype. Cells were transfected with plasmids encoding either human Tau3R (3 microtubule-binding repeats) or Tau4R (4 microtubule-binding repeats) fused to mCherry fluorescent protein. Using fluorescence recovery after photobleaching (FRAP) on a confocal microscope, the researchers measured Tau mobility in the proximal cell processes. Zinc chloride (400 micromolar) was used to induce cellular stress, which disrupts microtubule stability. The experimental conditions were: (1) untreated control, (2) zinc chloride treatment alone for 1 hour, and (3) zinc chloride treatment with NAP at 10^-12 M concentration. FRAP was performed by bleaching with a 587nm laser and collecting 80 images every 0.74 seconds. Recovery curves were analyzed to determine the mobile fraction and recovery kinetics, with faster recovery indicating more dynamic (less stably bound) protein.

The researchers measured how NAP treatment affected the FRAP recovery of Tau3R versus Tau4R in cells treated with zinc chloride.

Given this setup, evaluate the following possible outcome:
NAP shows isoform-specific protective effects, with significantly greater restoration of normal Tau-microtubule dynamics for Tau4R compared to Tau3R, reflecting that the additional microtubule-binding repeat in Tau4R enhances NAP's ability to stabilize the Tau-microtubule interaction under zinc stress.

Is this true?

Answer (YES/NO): NO